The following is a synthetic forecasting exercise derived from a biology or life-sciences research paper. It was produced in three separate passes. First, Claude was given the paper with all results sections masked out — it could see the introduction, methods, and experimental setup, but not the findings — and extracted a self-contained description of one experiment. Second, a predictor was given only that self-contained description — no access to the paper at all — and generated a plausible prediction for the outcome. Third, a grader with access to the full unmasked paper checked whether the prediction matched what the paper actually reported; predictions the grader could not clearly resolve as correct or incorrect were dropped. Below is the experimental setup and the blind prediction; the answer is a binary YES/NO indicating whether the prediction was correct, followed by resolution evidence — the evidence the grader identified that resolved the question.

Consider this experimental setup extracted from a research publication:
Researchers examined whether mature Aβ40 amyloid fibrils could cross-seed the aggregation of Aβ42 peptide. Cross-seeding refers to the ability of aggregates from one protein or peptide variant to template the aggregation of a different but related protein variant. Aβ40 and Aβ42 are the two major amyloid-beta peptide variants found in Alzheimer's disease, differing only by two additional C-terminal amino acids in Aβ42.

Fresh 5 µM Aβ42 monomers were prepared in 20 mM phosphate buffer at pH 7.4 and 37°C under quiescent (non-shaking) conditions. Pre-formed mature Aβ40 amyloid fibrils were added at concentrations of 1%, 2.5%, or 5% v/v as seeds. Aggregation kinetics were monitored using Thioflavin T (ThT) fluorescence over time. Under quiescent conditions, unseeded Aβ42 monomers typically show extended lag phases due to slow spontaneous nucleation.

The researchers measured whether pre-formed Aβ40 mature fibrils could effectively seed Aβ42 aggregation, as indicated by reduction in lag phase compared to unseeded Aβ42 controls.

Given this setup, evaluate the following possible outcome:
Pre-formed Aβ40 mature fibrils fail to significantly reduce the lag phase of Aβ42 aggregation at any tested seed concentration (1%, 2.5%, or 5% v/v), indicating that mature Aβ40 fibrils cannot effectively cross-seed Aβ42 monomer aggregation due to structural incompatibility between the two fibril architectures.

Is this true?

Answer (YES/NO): NO